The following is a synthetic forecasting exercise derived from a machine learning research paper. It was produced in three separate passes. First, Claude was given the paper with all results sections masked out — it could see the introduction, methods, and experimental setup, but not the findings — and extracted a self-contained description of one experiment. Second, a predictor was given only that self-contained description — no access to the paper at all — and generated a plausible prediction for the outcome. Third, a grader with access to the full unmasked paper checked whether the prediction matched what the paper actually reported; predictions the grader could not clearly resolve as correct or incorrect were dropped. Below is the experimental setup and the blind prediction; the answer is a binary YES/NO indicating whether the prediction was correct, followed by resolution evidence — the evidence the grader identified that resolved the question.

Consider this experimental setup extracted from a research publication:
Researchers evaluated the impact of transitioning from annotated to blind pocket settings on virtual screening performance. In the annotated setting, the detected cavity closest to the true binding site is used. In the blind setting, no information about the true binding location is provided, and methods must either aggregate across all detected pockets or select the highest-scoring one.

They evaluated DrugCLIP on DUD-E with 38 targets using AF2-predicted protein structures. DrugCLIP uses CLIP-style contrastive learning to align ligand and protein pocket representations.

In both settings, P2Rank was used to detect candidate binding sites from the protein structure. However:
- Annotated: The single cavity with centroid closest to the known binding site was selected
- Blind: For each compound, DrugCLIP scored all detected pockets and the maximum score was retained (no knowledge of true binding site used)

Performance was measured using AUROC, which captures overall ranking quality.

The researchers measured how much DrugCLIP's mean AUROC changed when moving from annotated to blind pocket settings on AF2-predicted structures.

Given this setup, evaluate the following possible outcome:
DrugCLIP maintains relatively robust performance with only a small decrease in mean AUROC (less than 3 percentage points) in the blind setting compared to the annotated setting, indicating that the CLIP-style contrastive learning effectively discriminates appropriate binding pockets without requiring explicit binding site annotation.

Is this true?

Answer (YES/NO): NO